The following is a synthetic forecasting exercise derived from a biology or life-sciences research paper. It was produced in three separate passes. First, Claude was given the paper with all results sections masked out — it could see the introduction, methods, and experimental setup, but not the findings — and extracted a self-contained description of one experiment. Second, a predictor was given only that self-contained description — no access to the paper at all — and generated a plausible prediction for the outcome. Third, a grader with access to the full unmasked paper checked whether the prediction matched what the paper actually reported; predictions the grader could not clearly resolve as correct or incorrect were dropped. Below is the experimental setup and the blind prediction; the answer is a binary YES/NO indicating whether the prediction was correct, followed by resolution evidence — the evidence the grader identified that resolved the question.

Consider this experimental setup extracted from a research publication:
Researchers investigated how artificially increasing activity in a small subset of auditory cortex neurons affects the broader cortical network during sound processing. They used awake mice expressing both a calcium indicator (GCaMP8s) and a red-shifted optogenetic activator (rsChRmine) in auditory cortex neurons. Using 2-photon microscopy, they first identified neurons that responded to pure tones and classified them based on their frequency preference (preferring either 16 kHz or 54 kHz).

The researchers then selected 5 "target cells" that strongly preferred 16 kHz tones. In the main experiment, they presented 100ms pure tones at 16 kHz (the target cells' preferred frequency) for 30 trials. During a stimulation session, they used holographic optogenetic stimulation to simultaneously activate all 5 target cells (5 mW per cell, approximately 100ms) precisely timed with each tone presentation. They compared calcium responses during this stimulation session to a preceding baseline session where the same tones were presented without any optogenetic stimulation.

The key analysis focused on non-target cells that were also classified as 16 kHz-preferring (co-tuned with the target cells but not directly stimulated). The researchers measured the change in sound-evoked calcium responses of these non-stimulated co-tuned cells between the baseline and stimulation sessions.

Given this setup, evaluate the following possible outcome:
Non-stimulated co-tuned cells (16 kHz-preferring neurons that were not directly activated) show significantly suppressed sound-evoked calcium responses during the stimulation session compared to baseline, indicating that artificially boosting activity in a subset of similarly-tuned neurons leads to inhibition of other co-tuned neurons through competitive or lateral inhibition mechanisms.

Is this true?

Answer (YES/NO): YES